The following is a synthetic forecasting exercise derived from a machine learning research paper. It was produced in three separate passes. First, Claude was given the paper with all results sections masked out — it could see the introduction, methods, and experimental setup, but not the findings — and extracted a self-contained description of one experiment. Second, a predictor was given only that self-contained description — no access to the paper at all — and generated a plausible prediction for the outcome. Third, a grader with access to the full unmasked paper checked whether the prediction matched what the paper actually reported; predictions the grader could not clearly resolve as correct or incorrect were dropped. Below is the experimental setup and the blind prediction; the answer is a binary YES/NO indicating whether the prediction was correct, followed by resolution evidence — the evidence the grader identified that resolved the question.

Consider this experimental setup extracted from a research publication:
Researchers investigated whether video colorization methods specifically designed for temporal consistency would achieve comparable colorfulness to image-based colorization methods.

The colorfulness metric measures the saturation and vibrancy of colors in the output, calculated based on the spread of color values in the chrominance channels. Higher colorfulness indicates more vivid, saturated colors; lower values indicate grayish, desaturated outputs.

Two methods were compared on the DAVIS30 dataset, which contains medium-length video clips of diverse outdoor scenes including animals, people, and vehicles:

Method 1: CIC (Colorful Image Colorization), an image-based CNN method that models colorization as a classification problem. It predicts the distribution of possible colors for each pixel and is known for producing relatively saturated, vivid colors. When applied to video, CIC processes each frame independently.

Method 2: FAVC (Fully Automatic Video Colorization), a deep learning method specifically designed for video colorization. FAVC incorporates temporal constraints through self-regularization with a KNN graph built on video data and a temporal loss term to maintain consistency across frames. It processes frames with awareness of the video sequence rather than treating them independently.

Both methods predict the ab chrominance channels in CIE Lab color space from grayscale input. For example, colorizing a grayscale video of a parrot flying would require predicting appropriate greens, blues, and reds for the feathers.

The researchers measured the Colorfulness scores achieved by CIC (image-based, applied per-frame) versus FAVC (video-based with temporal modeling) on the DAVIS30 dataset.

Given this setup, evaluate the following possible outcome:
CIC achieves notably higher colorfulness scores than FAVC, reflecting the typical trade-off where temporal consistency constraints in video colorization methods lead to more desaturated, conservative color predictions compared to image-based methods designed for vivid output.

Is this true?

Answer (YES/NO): YES